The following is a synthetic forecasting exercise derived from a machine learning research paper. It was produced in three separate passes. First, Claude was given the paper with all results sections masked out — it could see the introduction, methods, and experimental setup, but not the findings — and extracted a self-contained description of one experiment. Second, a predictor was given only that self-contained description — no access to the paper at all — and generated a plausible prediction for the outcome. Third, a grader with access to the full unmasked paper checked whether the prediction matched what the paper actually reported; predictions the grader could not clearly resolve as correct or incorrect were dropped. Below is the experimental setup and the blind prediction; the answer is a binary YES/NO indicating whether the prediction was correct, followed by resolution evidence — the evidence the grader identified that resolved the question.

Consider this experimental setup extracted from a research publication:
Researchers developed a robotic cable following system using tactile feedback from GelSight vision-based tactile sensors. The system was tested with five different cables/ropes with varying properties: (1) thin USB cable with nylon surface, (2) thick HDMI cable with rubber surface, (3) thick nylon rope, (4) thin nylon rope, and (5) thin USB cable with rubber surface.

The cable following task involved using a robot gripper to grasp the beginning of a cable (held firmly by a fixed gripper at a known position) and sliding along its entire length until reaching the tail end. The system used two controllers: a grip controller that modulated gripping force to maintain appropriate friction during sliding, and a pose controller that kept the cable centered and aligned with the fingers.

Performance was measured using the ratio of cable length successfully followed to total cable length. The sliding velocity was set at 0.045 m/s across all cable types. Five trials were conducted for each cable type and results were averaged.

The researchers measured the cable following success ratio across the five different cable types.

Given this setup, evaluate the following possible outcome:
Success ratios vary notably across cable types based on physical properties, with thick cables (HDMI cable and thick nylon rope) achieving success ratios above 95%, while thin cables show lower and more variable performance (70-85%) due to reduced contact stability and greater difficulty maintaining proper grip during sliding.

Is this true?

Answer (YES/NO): NO